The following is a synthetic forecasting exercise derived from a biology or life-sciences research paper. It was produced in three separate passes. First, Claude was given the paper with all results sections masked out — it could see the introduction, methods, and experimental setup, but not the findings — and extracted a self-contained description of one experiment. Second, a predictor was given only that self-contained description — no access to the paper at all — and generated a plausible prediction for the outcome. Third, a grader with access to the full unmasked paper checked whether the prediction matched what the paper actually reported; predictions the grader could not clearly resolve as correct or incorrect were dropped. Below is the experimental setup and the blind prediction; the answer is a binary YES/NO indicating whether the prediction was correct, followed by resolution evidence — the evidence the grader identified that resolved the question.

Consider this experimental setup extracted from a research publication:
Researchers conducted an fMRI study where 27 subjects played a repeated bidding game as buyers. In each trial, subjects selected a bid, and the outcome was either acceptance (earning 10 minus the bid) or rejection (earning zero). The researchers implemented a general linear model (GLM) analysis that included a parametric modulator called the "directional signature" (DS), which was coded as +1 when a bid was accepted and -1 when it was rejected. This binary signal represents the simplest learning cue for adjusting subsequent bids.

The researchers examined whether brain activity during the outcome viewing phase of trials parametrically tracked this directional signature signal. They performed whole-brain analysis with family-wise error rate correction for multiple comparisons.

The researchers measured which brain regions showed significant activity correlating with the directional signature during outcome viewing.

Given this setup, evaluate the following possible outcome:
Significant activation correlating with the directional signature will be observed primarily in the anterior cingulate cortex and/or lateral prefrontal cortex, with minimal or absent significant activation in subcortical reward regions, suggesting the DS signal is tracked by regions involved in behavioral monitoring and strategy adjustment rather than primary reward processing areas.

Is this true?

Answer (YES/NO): NO